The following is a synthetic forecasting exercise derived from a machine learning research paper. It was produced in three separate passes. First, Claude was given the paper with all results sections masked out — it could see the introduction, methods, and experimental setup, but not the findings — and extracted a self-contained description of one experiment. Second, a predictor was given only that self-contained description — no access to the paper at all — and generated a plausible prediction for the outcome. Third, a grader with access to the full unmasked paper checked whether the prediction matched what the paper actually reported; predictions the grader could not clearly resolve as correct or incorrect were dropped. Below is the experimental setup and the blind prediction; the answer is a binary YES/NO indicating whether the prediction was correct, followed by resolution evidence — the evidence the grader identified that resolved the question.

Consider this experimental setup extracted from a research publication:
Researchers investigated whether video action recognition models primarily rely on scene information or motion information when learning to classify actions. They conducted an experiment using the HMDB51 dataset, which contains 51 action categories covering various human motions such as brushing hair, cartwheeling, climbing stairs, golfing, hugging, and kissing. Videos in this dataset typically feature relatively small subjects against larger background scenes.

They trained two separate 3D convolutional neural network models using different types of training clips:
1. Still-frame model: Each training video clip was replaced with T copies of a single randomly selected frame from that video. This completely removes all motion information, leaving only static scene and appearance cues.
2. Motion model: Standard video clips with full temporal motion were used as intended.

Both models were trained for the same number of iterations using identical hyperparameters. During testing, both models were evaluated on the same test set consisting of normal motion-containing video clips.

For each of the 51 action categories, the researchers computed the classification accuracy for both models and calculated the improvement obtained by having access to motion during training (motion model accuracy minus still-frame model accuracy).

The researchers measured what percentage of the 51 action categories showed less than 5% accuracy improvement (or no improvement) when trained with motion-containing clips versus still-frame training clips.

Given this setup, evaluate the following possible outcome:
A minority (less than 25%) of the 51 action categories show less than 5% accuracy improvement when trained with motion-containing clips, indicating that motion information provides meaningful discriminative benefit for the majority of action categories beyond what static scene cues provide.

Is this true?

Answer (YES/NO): YES